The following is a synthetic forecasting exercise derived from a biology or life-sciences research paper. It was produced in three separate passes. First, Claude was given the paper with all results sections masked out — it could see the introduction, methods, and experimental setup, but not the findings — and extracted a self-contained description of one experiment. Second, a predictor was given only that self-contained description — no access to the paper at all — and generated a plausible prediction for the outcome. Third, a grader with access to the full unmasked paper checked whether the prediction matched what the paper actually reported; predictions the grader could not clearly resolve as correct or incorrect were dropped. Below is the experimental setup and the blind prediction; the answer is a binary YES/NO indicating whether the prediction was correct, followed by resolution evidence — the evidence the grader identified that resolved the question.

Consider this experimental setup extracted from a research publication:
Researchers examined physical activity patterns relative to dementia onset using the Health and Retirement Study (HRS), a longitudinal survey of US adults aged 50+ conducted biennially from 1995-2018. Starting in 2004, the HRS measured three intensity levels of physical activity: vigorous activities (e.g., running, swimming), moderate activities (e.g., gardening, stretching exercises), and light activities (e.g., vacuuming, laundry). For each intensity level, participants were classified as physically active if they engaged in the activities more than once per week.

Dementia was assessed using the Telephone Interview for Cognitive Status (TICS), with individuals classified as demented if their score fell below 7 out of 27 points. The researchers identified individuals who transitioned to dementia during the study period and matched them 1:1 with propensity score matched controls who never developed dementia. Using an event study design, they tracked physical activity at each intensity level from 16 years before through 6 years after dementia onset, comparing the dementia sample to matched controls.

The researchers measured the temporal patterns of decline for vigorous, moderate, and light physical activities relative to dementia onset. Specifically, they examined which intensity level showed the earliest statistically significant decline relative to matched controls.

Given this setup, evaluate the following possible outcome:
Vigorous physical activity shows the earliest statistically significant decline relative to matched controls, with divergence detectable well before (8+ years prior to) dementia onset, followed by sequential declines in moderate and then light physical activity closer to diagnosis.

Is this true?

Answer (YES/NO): NO